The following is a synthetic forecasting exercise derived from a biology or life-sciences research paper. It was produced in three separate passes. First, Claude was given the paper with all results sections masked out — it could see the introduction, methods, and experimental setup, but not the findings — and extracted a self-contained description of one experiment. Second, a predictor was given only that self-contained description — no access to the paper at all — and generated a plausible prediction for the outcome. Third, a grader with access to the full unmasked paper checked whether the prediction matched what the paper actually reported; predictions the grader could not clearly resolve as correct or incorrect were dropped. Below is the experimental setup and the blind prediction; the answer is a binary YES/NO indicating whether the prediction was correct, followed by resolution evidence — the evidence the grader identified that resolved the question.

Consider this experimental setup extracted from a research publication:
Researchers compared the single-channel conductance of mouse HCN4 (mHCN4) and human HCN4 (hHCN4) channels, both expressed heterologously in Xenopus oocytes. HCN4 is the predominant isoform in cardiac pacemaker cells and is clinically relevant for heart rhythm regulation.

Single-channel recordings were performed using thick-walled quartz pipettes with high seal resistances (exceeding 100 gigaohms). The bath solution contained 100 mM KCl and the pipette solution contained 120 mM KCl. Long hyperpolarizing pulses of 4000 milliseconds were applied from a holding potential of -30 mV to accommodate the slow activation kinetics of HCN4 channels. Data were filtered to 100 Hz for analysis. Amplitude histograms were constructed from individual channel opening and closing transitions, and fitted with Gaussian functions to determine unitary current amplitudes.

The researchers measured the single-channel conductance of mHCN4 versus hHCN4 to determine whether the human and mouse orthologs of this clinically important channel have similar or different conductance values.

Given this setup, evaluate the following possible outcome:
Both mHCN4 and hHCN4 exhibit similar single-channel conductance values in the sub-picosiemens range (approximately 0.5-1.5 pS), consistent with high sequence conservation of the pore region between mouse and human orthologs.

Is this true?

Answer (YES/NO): YES